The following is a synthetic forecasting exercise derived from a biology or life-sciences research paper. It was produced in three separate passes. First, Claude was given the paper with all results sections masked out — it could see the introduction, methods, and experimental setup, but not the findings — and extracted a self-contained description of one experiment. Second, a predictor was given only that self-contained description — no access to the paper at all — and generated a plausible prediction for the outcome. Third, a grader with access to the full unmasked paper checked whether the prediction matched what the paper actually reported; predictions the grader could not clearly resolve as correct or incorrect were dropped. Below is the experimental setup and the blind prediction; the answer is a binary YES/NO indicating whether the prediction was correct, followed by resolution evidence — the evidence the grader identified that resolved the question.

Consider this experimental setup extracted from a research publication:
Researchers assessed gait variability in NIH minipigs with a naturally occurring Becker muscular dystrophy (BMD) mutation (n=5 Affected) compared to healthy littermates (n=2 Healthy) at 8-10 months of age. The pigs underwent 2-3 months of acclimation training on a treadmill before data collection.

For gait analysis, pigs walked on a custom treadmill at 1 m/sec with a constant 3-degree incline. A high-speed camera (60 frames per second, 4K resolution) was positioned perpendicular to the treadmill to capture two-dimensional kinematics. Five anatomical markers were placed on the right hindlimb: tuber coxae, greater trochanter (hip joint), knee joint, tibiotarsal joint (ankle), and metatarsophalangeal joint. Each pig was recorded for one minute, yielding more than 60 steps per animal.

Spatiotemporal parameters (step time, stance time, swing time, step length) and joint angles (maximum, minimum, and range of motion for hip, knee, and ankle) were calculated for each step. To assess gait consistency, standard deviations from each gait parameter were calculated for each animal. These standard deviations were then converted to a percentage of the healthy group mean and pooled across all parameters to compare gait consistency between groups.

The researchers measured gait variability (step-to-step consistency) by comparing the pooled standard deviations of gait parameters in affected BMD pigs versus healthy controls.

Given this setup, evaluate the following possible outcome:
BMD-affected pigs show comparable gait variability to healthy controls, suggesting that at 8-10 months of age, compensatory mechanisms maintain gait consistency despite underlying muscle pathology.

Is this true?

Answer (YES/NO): NO